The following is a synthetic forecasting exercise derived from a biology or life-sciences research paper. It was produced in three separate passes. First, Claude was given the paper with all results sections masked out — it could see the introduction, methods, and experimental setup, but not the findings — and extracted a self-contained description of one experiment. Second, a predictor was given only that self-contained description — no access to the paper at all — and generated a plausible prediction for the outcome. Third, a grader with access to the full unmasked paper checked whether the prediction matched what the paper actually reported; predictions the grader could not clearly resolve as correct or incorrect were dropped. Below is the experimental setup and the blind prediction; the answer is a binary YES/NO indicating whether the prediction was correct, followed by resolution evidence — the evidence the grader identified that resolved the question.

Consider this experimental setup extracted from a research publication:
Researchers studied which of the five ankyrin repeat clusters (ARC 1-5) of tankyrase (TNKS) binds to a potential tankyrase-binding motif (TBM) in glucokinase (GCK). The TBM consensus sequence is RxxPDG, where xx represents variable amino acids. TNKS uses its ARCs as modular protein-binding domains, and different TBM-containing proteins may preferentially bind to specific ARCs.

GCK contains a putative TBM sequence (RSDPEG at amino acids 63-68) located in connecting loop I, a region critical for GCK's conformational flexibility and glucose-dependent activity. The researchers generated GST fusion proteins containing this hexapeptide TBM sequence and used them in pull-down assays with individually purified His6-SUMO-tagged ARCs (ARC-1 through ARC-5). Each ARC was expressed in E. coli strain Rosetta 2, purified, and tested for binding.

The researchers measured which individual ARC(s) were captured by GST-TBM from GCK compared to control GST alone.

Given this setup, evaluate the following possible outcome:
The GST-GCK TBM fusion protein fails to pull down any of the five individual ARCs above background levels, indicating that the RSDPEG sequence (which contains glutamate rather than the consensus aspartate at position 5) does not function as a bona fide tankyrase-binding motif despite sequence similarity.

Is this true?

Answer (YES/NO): NO